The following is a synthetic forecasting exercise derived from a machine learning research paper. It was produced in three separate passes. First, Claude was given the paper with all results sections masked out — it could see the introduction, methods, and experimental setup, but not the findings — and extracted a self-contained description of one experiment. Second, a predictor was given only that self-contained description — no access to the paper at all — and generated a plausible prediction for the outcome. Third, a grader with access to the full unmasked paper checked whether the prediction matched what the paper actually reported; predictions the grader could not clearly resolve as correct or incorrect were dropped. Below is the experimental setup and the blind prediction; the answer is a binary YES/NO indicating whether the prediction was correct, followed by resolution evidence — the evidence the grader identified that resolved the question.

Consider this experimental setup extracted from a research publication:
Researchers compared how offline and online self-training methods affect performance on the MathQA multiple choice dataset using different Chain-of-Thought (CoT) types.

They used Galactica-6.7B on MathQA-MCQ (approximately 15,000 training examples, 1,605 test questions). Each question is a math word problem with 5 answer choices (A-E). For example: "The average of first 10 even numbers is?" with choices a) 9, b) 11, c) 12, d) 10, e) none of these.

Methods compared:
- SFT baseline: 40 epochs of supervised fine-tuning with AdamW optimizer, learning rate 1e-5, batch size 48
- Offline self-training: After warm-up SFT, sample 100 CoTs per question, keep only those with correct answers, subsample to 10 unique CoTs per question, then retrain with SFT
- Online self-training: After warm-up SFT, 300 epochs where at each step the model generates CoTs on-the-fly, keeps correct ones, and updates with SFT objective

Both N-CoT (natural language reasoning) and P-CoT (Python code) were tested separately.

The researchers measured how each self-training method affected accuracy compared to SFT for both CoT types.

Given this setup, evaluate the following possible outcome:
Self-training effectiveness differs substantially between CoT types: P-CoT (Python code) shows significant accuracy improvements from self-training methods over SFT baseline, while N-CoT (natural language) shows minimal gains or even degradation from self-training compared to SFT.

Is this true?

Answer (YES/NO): NO